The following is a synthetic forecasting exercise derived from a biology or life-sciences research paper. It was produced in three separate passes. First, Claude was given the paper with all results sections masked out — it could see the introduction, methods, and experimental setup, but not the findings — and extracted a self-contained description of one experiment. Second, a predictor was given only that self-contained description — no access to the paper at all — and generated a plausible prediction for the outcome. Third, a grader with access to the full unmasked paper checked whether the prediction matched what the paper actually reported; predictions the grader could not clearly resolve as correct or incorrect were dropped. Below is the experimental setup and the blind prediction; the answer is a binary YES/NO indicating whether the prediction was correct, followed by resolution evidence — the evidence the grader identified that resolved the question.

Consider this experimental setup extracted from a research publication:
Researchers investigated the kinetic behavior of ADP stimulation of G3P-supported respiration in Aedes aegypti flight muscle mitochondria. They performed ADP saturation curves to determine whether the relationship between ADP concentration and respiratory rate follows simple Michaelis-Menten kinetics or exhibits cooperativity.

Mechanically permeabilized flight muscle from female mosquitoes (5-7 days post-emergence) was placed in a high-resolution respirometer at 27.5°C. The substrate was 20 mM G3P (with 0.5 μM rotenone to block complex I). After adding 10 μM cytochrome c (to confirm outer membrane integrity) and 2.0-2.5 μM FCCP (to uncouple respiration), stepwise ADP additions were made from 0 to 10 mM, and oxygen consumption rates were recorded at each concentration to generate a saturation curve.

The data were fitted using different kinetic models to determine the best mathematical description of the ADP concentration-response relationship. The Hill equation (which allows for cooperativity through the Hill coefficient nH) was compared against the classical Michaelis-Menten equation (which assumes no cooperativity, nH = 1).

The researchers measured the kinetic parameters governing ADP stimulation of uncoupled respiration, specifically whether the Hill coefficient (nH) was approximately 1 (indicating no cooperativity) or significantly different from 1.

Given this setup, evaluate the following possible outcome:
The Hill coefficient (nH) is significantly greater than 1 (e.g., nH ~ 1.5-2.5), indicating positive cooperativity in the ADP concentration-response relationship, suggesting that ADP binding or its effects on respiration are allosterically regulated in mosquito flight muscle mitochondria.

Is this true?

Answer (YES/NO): YES